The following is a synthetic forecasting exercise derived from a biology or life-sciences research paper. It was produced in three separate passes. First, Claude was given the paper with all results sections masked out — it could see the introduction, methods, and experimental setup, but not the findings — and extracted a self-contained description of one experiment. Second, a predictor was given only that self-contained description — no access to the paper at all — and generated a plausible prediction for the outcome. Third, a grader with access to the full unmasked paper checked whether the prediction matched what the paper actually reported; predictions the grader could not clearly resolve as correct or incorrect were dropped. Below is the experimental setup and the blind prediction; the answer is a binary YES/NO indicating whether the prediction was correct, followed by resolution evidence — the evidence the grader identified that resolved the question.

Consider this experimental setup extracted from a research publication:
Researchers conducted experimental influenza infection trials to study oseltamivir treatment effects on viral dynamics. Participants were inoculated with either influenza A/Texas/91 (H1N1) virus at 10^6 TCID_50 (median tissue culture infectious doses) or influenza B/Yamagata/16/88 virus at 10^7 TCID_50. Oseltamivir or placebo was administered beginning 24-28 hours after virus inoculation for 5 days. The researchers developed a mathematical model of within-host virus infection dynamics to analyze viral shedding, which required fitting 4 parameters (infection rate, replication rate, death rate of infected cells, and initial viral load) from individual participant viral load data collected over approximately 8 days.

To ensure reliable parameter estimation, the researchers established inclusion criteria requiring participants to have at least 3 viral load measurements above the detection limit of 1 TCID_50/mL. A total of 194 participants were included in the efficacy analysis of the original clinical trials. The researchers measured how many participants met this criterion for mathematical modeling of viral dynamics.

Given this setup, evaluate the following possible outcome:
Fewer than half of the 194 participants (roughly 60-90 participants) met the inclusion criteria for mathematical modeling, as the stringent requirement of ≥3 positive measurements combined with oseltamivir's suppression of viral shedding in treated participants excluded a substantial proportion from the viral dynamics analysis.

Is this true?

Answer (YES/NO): NO